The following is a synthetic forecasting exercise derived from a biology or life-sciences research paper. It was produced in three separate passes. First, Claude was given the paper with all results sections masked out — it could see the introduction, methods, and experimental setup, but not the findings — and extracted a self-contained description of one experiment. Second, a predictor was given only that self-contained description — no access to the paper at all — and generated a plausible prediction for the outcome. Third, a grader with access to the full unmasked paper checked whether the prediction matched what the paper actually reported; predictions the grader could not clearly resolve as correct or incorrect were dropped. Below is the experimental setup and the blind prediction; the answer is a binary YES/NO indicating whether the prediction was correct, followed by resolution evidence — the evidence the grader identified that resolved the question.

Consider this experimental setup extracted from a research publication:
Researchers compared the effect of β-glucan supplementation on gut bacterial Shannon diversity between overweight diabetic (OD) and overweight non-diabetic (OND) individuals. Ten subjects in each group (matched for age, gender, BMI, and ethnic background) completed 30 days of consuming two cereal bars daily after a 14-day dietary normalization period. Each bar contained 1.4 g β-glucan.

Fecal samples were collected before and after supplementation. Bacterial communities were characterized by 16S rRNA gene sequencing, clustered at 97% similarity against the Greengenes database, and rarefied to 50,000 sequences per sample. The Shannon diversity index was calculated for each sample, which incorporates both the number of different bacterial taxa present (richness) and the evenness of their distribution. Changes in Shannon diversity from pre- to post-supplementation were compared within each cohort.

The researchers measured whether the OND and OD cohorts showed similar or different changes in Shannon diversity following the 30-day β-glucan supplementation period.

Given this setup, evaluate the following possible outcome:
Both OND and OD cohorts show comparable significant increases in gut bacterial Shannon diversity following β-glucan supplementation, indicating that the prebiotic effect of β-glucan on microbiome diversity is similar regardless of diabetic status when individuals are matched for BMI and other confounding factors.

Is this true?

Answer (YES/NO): NO